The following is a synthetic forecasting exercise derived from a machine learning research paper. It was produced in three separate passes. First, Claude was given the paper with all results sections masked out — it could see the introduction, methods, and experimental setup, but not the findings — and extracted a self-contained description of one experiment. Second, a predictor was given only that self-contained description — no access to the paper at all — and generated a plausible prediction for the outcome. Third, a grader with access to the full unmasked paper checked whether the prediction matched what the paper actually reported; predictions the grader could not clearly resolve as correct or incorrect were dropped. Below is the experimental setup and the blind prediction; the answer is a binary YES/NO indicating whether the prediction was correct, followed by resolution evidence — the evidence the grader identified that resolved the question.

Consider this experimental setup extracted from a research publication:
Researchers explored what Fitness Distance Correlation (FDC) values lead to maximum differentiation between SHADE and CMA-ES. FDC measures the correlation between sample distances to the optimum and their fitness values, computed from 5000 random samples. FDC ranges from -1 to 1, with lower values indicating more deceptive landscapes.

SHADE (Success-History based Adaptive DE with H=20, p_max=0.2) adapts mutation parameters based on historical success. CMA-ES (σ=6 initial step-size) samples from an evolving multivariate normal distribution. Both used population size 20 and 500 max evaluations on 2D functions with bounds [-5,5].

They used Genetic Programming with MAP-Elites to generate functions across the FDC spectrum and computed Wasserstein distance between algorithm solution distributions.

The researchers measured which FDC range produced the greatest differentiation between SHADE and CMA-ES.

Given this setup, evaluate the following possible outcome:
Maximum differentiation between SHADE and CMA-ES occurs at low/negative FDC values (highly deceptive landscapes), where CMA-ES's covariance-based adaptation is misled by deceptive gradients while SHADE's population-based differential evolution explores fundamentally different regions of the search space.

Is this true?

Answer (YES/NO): NO